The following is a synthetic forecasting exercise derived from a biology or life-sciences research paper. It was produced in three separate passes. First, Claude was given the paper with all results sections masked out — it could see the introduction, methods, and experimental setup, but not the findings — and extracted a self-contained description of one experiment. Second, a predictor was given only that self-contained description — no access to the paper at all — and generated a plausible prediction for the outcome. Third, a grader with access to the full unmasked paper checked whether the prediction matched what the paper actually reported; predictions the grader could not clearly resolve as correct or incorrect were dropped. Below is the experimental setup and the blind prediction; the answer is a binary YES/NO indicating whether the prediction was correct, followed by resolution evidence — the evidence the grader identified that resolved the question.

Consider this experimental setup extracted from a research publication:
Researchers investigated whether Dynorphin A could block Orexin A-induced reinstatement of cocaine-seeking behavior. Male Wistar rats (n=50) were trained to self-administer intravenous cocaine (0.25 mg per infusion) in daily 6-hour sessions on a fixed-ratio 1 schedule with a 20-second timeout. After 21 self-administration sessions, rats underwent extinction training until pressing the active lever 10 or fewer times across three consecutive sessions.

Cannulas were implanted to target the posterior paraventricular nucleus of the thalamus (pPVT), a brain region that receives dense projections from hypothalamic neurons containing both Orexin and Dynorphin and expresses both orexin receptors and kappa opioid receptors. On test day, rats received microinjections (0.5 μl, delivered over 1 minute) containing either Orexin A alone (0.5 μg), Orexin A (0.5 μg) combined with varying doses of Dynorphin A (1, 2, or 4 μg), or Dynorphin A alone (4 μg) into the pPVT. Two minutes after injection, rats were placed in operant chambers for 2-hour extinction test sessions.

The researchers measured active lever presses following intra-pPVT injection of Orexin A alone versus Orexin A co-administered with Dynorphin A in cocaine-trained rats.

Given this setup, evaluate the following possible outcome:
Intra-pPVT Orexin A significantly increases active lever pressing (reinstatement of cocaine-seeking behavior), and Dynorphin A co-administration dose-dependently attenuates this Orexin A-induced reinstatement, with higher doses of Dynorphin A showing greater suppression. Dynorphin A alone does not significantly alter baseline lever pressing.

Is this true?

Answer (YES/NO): NO